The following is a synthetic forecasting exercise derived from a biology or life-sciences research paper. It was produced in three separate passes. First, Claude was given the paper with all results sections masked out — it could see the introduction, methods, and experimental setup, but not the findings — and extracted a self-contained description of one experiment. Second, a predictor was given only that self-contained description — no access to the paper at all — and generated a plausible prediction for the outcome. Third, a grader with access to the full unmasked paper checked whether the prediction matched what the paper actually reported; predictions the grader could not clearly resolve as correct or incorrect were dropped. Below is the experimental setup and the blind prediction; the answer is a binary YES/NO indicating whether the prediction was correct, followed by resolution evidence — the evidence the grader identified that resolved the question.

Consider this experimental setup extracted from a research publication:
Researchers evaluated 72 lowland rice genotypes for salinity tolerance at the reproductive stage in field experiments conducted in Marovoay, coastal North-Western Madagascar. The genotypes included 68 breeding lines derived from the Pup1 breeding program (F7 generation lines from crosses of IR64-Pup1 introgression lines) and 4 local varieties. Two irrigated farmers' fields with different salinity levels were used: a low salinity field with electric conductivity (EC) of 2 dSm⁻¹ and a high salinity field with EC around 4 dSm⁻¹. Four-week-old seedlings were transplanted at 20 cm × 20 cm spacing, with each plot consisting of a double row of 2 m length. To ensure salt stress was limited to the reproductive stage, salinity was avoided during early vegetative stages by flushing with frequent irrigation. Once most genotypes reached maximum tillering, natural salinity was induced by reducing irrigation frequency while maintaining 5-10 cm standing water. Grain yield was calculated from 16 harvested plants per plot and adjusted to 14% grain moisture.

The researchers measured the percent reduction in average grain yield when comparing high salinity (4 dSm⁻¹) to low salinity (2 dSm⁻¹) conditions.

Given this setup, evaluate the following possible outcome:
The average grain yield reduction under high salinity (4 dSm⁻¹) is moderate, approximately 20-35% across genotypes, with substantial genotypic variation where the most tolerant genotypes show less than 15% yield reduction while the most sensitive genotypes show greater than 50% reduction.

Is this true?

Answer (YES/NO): NO